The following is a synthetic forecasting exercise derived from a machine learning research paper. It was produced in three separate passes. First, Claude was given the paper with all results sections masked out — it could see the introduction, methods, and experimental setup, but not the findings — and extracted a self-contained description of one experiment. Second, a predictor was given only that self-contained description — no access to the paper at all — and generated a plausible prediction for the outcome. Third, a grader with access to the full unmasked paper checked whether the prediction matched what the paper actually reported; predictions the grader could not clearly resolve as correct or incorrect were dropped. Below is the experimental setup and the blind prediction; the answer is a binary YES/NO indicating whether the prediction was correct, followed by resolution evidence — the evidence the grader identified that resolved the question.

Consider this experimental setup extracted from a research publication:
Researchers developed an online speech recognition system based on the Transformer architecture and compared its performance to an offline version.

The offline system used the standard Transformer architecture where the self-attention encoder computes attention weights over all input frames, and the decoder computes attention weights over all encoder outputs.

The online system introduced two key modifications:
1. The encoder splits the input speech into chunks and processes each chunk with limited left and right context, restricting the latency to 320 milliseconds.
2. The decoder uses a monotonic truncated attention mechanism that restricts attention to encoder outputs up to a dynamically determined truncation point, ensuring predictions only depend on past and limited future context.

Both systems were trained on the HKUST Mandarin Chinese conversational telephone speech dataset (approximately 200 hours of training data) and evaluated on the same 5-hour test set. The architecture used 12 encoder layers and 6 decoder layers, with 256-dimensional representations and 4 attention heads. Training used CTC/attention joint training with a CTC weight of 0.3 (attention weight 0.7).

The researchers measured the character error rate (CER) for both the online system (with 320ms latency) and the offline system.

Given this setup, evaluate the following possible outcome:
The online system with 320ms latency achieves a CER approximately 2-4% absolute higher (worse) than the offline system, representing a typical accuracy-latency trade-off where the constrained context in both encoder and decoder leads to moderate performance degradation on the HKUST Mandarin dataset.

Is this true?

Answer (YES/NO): NO